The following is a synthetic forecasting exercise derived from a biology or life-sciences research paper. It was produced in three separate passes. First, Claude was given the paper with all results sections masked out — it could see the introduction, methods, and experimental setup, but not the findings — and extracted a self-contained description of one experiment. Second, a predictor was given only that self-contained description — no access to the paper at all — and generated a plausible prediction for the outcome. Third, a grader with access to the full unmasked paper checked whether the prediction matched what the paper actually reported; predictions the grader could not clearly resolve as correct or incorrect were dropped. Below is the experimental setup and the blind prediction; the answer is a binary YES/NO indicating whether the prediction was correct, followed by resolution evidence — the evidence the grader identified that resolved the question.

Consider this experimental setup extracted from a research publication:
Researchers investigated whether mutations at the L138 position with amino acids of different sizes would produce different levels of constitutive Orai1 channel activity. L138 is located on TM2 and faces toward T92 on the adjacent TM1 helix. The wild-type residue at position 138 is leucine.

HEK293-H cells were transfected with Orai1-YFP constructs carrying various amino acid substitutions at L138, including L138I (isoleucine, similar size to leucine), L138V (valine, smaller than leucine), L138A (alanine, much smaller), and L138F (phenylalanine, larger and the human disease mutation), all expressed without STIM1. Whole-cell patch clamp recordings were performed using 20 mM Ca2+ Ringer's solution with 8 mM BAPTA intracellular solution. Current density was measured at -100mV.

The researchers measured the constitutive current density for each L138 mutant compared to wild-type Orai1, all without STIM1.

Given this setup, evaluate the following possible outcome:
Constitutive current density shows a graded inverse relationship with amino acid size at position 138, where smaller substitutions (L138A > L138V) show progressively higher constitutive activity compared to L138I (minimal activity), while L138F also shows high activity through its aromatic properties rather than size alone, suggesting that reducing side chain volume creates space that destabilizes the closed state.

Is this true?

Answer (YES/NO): NO